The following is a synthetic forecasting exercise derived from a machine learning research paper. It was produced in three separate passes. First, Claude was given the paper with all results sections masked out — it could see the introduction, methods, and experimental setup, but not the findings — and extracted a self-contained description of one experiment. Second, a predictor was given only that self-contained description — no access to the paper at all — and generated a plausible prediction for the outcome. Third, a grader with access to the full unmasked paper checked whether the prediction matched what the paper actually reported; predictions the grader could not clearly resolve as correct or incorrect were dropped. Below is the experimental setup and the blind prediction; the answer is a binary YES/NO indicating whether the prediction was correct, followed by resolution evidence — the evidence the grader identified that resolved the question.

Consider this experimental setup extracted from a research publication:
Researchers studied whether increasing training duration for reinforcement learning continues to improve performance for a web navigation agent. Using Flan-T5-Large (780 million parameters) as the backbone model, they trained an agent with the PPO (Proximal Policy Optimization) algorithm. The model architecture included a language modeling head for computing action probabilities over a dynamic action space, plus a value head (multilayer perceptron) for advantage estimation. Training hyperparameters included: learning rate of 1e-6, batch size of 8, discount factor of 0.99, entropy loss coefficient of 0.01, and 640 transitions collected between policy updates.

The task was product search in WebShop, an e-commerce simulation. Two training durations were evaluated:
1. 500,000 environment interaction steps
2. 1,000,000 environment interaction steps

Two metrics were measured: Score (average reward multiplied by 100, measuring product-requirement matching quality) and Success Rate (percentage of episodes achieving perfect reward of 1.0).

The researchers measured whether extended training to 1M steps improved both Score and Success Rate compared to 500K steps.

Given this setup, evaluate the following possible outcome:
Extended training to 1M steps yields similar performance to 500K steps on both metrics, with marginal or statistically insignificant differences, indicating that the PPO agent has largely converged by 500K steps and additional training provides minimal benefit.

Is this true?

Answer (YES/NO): NO